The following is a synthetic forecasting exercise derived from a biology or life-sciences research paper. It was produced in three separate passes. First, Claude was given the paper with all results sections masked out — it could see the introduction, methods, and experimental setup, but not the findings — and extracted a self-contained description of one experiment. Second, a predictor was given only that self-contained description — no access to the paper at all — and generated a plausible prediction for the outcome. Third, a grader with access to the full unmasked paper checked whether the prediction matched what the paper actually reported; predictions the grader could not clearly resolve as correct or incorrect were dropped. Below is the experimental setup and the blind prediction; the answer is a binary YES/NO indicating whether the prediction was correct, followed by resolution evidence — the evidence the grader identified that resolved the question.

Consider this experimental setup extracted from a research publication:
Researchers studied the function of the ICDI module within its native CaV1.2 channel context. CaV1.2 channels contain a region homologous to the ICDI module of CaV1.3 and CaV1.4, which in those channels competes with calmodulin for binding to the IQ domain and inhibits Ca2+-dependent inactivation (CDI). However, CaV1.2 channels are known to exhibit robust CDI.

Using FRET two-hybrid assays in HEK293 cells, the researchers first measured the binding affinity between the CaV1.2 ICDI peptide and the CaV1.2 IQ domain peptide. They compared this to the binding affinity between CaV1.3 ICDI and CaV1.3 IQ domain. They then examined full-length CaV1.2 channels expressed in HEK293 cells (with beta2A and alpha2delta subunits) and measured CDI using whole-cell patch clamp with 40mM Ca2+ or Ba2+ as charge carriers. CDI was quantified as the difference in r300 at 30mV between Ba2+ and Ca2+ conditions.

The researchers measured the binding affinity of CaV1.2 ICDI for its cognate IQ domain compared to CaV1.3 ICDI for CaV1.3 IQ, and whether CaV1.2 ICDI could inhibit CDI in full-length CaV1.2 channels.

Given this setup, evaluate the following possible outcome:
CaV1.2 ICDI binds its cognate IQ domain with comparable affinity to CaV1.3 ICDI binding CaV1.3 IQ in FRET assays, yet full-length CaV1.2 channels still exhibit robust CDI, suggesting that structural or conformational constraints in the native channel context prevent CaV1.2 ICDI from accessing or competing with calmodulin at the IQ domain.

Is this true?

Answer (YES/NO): NO